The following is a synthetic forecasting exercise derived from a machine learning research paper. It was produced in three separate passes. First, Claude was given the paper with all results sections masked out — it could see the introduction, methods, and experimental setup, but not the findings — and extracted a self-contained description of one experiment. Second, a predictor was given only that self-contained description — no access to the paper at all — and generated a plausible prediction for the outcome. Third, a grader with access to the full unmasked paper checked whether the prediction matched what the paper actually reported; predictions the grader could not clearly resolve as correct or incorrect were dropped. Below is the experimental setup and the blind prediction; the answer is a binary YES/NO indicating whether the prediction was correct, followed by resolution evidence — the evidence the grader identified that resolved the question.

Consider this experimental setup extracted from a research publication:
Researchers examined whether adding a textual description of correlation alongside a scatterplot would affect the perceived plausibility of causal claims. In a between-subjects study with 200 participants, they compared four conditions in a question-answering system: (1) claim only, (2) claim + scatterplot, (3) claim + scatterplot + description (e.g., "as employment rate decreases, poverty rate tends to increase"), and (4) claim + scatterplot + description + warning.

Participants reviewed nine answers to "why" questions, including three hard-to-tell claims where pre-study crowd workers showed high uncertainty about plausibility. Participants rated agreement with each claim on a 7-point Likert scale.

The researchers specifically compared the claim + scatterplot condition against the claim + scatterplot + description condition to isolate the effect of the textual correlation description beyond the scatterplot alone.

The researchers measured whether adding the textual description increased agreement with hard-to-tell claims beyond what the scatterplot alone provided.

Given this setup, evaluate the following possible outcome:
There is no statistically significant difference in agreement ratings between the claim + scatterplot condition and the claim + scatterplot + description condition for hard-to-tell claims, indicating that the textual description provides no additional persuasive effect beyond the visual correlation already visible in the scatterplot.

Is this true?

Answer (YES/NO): YES